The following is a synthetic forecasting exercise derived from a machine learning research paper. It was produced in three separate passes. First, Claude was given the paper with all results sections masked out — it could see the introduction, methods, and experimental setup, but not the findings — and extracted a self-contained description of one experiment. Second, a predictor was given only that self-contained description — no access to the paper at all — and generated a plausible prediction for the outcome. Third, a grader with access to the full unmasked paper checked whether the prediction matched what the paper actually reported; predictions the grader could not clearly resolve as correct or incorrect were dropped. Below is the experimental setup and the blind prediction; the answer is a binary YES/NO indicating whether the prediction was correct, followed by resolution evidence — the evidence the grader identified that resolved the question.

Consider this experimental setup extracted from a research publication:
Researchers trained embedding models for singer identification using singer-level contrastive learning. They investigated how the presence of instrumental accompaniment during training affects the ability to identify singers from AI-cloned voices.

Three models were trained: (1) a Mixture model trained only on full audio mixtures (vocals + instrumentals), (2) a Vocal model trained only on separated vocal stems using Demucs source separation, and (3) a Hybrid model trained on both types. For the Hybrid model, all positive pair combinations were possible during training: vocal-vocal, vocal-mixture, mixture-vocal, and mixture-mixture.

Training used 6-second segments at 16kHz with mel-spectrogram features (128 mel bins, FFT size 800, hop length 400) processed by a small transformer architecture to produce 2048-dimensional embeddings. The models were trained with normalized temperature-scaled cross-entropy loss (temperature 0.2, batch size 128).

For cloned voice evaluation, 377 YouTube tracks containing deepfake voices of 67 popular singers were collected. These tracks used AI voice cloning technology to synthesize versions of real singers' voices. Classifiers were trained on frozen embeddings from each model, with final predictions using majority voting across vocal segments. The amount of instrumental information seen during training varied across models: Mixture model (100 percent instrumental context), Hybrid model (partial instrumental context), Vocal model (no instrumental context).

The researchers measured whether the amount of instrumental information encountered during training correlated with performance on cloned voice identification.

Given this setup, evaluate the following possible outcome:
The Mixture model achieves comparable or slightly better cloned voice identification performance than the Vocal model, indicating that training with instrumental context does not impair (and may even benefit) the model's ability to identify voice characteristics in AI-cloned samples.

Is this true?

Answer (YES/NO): NO